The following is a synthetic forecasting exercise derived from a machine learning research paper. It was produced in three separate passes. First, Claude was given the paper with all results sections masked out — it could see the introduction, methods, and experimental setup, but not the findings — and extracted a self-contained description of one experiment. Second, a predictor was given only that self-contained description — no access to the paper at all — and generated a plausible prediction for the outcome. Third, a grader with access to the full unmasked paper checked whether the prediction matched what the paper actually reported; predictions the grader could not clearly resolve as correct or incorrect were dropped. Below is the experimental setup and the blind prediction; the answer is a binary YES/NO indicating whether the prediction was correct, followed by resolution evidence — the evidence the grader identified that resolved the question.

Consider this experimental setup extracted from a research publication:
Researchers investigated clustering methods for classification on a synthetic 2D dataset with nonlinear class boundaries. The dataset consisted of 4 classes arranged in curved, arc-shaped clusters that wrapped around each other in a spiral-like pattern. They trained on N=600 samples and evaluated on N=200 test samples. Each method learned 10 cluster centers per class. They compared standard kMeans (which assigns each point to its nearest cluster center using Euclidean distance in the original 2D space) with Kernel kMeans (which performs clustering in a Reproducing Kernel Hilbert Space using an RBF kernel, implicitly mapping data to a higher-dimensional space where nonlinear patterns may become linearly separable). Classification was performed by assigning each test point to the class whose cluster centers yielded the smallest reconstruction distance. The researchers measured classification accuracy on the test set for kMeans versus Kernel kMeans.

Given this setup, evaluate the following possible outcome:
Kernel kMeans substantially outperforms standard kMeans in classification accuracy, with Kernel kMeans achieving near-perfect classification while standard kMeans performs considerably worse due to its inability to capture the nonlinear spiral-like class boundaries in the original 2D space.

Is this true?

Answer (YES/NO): NO